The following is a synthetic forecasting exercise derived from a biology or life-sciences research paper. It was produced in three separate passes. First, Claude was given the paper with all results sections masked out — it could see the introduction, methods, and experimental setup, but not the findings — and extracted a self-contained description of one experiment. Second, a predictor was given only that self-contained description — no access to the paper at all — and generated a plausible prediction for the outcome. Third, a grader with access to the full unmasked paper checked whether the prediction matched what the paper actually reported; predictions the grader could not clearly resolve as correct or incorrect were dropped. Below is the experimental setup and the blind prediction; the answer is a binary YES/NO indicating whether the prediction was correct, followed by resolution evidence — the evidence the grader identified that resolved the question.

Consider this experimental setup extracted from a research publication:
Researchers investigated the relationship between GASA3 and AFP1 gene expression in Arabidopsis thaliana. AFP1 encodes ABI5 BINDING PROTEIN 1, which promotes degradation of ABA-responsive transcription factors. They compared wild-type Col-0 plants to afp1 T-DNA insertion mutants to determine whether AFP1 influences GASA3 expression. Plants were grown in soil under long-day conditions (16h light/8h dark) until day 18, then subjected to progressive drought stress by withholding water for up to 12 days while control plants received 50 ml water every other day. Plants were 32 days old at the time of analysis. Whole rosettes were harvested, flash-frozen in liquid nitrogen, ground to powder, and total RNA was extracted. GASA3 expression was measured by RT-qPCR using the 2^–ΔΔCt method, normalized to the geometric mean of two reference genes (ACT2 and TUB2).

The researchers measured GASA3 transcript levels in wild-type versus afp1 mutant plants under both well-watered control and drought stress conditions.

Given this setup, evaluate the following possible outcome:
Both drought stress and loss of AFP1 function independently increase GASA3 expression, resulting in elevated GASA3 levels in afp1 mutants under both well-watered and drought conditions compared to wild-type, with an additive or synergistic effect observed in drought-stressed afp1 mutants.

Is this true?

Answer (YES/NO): NO